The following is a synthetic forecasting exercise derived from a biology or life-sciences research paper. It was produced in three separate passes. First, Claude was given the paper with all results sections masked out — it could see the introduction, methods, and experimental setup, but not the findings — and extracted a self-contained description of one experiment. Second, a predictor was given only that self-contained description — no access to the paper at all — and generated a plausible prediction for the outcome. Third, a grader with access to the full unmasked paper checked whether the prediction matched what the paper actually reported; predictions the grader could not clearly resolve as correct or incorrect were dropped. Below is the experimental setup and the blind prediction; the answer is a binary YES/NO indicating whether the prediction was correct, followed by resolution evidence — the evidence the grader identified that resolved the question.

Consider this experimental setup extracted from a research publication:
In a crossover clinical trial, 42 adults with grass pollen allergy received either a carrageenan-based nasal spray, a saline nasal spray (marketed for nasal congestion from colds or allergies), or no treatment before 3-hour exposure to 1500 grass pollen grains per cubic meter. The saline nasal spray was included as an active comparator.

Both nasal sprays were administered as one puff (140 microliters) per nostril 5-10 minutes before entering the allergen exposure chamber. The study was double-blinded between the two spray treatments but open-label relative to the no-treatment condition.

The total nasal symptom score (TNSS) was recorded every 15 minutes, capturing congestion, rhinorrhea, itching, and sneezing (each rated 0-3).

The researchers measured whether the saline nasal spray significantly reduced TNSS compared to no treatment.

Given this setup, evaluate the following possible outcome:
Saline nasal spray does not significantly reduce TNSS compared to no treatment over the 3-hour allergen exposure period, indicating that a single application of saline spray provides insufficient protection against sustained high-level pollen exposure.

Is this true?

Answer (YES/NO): YES